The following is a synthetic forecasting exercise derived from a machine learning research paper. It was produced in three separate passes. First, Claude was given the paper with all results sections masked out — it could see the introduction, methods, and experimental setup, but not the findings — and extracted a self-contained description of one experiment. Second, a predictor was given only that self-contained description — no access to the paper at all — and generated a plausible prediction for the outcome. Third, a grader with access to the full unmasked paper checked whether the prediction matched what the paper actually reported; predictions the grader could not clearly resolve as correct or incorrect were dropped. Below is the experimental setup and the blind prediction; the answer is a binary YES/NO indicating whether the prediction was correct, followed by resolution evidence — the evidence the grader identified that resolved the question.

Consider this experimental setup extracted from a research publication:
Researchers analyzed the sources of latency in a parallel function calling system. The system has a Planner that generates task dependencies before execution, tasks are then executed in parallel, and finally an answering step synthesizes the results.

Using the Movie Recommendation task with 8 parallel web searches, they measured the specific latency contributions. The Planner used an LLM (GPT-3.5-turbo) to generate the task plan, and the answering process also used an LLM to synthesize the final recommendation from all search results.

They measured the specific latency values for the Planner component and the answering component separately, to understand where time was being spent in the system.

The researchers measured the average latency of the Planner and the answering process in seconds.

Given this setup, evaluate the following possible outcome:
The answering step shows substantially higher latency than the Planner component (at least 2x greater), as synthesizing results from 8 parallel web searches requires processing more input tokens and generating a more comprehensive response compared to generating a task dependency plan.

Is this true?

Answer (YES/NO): NO